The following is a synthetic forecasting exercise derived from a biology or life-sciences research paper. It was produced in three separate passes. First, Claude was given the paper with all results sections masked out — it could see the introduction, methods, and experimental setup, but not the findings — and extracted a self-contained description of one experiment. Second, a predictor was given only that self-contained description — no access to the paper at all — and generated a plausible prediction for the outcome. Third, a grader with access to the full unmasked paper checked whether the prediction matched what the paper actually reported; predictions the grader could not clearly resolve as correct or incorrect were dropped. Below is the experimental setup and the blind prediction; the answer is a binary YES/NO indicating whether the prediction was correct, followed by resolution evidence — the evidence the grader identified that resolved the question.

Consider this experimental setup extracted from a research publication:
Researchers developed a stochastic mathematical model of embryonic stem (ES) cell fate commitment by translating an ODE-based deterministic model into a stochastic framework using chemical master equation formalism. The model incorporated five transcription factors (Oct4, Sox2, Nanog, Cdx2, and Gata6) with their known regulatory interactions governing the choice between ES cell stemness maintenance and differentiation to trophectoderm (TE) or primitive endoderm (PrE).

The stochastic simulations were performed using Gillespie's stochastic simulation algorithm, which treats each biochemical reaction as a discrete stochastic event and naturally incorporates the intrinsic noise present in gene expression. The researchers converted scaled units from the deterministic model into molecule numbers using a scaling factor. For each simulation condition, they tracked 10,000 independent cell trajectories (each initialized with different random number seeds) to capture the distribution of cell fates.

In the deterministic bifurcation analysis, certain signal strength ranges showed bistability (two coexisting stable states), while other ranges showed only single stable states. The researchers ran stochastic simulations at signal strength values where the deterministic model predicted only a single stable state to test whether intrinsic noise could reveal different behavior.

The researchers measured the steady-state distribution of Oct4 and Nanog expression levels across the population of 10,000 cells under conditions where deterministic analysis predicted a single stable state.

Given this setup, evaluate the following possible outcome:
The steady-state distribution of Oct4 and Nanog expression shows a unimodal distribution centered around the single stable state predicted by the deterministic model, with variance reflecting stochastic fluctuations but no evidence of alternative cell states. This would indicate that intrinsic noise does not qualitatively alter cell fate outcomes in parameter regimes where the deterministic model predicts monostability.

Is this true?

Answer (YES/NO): YES